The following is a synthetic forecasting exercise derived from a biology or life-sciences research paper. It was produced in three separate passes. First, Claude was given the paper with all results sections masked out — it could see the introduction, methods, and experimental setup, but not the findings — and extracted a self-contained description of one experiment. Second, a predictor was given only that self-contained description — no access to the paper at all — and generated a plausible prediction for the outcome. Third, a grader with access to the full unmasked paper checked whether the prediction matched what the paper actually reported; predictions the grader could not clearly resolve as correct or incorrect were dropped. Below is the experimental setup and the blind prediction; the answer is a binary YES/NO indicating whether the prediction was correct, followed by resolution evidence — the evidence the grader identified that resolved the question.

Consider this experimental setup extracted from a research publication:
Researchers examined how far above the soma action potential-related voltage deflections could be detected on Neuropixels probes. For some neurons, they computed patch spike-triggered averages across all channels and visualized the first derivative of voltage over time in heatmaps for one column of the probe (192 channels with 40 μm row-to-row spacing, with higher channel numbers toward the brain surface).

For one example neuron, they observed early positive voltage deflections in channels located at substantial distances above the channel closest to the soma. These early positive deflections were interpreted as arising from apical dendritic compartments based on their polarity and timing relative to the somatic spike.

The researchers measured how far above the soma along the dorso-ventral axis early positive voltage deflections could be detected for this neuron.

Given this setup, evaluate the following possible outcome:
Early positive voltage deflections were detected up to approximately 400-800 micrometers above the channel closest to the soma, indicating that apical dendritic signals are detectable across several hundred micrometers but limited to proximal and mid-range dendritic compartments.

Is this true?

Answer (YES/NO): YES